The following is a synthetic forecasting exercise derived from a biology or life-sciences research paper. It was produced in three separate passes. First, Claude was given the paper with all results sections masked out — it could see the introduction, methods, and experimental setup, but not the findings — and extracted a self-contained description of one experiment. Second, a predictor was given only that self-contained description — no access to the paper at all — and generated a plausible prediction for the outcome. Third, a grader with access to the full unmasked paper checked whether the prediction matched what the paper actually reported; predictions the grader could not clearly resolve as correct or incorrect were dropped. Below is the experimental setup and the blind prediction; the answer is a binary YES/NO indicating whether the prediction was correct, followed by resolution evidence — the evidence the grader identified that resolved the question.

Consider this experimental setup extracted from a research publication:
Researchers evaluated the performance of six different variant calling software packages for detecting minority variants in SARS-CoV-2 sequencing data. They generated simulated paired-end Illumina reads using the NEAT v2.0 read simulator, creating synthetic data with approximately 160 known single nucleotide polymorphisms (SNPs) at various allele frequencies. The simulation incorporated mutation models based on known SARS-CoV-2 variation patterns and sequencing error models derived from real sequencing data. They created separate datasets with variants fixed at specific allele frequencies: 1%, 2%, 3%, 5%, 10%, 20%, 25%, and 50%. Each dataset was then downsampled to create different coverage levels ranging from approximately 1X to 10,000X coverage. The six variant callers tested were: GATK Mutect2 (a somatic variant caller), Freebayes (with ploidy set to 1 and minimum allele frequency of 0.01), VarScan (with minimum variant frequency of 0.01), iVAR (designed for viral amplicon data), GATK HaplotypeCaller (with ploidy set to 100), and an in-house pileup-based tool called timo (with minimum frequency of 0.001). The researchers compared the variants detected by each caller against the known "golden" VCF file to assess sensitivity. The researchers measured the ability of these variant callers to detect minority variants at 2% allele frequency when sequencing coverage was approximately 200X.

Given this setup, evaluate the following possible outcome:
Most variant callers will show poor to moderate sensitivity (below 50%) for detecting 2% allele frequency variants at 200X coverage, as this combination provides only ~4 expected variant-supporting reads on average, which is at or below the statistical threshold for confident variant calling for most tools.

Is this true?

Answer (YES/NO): NO